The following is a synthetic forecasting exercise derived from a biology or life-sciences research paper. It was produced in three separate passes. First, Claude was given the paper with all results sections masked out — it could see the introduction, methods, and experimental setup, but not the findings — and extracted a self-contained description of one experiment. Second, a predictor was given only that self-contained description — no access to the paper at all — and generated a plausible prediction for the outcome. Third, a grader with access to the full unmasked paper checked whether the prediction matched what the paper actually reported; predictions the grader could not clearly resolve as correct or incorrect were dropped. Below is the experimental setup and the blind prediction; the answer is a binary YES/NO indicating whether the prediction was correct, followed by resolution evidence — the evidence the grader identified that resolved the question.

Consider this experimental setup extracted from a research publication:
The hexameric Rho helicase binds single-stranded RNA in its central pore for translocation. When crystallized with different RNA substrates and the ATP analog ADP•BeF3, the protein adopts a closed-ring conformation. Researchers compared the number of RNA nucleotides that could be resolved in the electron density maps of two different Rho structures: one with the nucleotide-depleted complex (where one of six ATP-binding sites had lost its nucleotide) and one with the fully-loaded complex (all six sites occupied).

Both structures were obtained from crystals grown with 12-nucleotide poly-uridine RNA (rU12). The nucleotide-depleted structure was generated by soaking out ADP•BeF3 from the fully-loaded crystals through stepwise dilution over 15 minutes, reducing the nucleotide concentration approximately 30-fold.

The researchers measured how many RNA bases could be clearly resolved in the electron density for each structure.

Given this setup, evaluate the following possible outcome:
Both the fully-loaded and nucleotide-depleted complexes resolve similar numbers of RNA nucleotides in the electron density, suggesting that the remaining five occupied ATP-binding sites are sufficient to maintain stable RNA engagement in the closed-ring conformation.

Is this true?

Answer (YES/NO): YES